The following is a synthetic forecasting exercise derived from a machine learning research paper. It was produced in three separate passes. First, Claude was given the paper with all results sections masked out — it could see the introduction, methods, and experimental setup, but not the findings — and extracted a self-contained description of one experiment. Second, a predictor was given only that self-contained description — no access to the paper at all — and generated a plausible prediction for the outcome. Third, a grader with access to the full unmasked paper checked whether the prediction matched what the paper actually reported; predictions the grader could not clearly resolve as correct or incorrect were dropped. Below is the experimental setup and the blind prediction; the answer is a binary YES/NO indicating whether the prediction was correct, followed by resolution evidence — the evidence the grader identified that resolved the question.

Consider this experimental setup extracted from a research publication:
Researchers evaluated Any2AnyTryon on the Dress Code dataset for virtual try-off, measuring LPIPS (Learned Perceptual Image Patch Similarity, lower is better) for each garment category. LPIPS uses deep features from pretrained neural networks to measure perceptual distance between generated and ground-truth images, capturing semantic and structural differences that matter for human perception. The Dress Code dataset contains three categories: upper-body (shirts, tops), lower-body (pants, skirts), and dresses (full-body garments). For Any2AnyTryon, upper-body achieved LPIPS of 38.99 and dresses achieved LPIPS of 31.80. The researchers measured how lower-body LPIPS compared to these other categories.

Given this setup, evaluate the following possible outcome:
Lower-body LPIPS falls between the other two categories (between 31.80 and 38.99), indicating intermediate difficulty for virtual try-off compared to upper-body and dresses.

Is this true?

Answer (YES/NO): YES